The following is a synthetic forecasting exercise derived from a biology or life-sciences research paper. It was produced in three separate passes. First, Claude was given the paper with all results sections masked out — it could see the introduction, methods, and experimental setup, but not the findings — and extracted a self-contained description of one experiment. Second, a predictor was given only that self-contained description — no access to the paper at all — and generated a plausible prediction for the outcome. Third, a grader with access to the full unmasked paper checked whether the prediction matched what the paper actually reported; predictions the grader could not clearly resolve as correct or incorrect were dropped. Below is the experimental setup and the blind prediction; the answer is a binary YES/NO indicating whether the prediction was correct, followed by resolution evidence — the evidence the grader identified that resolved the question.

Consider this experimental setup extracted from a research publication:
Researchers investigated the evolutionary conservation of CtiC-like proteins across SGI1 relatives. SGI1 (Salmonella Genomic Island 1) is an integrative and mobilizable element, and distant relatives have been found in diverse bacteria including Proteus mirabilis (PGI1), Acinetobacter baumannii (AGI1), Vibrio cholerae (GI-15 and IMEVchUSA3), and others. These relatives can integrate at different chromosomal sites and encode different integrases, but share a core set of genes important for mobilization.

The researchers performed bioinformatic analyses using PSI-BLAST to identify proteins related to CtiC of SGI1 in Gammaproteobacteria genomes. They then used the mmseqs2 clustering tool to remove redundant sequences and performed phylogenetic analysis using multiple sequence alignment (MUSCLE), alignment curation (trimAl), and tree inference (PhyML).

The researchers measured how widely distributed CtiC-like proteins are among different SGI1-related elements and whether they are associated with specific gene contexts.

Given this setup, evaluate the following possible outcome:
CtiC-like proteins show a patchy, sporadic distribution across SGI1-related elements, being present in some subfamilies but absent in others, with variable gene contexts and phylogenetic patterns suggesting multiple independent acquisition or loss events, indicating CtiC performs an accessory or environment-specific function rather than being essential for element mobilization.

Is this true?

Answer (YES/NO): NO